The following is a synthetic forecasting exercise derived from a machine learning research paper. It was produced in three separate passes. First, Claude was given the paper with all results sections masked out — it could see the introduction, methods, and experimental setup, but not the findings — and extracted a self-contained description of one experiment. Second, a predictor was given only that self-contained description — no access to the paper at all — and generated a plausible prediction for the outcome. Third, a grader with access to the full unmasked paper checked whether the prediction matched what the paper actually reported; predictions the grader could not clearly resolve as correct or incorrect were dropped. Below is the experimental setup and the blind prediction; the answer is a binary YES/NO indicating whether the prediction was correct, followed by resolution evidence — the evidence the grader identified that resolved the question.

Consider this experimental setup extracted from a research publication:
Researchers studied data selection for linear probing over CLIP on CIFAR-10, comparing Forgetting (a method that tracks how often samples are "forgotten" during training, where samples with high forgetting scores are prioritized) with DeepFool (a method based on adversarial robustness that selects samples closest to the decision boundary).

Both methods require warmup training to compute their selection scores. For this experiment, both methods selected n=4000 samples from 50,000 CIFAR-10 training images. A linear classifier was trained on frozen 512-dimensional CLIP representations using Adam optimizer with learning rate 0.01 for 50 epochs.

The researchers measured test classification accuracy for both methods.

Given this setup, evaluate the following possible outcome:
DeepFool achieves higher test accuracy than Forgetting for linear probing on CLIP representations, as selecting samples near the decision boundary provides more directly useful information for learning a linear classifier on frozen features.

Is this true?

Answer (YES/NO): NO